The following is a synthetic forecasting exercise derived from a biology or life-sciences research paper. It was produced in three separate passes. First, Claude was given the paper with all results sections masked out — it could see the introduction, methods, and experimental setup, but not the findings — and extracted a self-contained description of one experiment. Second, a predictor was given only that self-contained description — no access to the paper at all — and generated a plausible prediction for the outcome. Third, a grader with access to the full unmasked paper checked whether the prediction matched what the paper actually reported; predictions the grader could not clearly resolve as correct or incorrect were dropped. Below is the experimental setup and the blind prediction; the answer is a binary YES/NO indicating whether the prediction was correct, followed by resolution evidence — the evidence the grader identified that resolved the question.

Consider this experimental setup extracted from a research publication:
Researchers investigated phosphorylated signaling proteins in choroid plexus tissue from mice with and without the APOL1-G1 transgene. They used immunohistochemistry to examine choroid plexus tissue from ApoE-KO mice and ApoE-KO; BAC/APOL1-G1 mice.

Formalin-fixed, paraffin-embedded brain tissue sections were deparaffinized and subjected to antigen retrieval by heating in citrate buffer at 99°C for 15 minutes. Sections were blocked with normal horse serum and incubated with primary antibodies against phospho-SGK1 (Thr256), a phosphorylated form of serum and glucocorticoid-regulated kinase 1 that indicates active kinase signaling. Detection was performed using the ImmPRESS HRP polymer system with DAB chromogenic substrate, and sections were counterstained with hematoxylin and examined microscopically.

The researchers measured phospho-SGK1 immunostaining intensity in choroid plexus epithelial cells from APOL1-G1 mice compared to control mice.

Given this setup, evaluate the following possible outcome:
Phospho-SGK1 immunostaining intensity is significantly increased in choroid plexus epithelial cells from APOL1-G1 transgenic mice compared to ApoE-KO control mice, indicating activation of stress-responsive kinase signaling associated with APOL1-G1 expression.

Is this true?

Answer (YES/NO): YES